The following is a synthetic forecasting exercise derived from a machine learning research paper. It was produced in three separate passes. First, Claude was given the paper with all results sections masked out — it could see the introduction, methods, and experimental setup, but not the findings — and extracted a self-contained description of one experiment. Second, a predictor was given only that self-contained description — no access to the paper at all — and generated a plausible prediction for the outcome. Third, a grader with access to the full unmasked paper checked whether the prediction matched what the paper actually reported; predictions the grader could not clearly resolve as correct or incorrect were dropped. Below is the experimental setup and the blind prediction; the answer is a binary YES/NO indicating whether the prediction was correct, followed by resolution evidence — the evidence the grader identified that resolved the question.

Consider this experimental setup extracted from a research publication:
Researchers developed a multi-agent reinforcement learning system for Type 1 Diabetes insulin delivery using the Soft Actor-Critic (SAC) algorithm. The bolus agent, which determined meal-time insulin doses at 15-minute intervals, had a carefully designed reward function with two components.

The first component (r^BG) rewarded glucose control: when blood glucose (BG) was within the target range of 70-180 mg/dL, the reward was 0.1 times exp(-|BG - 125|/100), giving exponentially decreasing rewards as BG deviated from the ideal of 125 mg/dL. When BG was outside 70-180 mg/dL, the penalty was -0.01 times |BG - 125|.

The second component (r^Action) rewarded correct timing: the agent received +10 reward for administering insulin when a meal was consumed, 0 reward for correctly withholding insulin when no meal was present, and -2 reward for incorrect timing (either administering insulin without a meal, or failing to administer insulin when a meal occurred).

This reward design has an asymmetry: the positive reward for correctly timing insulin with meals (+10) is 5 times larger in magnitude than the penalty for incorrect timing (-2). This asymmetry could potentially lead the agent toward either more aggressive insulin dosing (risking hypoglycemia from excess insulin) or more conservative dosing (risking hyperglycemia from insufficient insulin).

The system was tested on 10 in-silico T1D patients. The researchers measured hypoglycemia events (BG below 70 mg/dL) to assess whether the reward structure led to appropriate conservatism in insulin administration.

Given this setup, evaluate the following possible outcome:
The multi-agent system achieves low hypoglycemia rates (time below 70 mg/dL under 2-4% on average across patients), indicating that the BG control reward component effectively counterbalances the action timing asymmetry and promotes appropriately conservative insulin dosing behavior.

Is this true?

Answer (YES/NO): YES